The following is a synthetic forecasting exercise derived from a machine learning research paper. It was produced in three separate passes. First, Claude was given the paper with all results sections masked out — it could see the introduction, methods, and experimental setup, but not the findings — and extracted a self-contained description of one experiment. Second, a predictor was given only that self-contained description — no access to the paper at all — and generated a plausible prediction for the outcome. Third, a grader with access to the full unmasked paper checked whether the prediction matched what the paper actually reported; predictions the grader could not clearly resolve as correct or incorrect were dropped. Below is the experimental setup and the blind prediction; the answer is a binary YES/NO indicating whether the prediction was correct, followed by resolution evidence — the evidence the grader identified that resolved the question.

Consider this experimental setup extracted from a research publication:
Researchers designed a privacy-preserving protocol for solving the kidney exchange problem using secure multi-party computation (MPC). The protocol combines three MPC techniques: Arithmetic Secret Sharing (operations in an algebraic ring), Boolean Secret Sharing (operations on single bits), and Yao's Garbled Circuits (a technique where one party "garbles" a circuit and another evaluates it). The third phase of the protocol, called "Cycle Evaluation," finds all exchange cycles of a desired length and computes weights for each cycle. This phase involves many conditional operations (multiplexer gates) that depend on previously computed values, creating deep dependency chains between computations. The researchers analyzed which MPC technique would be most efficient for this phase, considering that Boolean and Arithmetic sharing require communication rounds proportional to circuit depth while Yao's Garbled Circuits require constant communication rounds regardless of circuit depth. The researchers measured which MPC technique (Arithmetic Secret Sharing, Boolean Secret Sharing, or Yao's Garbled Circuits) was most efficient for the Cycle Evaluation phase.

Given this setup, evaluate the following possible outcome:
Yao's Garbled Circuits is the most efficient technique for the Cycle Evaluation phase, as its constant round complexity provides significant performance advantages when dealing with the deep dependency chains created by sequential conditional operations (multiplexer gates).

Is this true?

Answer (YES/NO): YES